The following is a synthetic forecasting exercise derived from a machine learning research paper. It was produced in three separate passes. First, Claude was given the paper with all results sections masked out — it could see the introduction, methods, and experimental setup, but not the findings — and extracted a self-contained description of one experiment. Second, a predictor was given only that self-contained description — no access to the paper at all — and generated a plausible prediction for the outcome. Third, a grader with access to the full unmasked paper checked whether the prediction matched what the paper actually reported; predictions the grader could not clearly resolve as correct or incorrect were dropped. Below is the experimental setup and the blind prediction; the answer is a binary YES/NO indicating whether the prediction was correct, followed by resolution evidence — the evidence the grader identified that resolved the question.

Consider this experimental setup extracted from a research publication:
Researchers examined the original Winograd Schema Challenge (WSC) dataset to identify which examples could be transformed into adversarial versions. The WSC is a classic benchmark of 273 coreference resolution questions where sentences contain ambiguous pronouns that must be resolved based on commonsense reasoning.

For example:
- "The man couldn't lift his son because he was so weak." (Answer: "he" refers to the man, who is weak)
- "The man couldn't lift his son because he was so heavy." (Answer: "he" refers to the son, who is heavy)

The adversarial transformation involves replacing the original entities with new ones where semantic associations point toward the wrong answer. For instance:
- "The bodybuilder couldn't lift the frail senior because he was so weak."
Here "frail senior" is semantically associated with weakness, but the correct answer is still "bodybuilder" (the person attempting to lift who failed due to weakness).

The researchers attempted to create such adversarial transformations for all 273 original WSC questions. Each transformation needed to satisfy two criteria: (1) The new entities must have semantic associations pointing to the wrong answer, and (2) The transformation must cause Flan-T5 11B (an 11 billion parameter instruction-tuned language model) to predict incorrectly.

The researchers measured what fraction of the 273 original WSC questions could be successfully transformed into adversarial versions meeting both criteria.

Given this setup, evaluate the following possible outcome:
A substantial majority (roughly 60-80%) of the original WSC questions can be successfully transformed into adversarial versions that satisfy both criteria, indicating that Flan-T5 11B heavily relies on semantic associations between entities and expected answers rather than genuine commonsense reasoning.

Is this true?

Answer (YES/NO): NO